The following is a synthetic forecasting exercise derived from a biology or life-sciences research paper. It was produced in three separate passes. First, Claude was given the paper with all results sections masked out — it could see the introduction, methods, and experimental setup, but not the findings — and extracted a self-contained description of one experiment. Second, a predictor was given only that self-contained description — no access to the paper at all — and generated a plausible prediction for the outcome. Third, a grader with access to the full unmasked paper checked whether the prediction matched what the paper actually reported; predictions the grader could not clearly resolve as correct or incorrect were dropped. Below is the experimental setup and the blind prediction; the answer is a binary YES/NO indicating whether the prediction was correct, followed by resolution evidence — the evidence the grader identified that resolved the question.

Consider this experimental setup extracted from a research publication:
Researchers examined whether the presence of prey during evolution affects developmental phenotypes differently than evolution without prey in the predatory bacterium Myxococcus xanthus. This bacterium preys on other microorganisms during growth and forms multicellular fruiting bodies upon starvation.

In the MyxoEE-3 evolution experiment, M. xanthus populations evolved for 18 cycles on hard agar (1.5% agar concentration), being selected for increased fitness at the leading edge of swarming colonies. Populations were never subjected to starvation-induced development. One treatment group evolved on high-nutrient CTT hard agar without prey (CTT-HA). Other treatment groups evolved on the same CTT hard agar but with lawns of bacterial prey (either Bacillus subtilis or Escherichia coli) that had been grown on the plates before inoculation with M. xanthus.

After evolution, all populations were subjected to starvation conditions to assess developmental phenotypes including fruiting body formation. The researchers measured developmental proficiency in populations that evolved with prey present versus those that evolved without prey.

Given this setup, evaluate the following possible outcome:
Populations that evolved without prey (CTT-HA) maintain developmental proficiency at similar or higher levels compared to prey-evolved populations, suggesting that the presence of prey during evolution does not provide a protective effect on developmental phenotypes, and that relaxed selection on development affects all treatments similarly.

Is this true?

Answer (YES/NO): YES